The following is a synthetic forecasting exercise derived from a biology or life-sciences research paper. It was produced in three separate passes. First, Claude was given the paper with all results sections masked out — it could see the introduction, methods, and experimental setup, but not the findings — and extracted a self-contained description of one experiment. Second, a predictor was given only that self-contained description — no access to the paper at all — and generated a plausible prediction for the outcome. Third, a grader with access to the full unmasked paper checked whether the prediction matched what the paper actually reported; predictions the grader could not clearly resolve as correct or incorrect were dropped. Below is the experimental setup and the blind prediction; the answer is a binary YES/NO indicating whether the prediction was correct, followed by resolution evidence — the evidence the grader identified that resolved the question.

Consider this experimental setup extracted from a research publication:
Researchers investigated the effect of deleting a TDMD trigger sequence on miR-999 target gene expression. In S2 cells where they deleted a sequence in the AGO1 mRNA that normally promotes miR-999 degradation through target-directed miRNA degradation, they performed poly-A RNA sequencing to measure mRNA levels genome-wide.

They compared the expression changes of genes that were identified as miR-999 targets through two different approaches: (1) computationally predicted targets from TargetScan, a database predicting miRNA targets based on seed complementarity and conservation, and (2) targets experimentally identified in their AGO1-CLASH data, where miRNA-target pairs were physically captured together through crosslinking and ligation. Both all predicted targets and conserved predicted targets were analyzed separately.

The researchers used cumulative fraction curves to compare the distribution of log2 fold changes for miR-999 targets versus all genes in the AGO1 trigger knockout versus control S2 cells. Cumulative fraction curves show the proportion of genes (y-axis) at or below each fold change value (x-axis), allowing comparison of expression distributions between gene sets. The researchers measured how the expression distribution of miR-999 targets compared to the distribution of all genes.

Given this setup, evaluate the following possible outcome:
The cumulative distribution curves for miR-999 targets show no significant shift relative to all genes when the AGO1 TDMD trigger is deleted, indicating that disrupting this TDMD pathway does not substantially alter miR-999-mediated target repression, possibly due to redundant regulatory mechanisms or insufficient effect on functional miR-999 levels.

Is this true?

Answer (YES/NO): NO